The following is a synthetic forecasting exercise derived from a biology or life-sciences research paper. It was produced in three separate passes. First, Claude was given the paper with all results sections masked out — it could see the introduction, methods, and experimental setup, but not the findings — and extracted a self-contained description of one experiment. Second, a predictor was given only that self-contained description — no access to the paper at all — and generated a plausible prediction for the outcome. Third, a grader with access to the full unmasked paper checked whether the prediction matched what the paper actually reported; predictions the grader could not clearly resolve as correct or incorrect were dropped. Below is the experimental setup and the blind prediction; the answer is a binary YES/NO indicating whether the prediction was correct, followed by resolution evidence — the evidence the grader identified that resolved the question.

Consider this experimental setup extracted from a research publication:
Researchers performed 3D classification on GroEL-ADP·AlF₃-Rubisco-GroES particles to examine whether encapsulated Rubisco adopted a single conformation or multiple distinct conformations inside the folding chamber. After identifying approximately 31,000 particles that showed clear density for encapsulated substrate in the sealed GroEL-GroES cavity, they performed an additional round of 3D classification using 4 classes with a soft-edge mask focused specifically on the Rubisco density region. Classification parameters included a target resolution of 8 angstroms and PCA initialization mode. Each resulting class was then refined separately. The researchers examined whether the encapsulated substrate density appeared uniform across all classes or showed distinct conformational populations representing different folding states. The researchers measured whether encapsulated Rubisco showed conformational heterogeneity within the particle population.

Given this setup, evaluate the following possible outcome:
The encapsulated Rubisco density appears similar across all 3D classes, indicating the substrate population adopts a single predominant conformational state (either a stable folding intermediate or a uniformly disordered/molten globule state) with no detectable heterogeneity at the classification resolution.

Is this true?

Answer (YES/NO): NO